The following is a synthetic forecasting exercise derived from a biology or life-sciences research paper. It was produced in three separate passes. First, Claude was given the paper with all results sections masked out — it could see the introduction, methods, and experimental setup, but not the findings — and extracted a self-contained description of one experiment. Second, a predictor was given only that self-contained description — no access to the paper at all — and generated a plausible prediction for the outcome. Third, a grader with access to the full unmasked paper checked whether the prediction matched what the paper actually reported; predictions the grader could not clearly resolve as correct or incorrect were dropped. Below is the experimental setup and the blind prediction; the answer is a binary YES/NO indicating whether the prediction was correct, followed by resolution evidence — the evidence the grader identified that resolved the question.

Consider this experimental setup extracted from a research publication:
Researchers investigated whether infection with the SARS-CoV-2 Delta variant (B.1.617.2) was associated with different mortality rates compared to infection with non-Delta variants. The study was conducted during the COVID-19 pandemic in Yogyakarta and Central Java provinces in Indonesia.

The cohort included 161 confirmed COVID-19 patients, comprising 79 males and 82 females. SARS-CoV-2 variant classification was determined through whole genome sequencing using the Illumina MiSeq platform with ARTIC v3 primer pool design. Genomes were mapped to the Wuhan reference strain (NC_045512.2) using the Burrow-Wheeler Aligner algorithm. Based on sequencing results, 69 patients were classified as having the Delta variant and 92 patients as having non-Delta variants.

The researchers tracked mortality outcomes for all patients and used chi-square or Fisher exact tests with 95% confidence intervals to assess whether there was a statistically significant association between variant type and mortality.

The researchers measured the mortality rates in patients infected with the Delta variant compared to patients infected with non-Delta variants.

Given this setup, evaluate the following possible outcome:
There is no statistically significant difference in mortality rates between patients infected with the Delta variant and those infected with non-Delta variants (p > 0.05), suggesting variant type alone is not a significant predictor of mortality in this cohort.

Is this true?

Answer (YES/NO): YES